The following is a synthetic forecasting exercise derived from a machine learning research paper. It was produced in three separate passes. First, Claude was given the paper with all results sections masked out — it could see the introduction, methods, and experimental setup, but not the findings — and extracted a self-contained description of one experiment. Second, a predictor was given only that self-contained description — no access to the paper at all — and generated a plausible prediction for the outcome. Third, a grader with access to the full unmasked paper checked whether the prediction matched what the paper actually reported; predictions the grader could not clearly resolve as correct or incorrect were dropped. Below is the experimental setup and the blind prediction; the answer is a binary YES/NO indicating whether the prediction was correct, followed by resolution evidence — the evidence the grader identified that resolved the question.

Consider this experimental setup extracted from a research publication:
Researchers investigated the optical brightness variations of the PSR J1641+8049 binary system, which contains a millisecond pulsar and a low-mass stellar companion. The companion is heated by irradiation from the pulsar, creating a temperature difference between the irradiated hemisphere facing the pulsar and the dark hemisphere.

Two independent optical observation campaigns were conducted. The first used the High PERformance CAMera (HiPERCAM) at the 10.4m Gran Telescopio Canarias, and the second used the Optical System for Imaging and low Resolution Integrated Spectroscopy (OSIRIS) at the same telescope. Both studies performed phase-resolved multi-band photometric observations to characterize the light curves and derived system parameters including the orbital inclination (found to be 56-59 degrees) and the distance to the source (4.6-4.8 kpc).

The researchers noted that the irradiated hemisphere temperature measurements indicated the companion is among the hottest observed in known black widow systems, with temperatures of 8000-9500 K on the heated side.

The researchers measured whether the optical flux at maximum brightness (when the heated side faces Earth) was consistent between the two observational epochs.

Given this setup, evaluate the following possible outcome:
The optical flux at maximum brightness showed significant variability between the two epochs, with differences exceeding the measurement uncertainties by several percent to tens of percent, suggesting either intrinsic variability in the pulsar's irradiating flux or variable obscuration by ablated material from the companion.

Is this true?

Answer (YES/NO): YES